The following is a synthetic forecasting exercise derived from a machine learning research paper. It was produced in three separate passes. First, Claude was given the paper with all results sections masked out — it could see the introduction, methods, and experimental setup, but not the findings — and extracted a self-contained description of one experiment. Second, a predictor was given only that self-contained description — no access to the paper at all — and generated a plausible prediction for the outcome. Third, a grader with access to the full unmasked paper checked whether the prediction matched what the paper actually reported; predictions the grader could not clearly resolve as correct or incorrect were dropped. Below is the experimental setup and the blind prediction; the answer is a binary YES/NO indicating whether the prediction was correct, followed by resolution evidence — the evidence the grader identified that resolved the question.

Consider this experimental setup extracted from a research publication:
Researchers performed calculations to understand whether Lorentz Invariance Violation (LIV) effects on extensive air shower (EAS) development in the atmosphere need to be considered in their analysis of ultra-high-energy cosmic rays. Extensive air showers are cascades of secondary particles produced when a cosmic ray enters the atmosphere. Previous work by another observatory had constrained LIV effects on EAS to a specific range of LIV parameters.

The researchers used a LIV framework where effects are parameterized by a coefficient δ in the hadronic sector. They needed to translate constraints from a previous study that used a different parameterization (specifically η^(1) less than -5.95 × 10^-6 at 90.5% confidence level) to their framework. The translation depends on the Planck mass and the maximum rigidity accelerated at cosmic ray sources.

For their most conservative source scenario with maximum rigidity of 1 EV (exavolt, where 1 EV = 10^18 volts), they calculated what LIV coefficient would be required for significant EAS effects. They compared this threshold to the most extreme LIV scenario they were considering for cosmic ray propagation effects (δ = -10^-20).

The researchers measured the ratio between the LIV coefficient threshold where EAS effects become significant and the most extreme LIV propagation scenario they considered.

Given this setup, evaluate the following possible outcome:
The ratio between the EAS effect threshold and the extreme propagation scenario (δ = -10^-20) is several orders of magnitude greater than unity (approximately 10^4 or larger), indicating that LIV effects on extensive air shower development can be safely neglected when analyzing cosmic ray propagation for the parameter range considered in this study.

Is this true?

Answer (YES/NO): NO